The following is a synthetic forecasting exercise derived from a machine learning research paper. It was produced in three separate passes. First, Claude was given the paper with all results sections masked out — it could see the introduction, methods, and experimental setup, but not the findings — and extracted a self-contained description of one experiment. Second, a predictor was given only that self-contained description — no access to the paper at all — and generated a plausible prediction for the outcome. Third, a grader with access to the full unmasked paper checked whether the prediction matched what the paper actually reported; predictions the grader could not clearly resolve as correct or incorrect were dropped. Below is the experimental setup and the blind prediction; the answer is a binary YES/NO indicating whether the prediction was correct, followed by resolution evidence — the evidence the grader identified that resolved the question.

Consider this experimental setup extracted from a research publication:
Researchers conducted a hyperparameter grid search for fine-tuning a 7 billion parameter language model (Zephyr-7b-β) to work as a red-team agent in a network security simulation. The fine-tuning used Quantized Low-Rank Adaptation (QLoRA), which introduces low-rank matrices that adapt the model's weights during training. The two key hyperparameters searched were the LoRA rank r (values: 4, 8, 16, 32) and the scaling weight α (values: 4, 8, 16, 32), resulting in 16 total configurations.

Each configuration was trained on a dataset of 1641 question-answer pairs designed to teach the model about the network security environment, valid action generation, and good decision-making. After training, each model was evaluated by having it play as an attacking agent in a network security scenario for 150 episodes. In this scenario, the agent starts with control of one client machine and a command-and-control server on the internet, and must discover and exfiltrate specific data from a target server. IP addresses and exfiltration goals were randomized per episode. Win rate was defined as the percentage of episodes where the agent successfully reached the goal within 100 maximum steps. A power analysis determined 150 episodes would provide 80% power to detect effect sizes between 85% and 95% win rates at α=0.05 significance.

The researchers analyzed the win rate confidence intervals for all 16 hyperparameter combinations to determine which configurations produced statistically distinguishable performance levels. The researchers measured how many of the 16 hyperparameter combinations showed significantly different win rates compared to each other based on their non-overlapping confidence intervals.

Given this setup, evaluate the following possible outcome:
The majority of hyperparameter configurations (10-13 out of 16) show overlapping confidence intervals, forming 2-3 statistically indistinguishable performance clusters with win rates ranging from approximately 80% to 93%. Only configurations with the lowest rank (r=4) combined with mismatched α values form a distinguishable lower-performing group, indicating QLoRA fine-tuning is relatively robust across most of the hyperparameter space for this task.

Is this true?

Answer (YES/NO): NO